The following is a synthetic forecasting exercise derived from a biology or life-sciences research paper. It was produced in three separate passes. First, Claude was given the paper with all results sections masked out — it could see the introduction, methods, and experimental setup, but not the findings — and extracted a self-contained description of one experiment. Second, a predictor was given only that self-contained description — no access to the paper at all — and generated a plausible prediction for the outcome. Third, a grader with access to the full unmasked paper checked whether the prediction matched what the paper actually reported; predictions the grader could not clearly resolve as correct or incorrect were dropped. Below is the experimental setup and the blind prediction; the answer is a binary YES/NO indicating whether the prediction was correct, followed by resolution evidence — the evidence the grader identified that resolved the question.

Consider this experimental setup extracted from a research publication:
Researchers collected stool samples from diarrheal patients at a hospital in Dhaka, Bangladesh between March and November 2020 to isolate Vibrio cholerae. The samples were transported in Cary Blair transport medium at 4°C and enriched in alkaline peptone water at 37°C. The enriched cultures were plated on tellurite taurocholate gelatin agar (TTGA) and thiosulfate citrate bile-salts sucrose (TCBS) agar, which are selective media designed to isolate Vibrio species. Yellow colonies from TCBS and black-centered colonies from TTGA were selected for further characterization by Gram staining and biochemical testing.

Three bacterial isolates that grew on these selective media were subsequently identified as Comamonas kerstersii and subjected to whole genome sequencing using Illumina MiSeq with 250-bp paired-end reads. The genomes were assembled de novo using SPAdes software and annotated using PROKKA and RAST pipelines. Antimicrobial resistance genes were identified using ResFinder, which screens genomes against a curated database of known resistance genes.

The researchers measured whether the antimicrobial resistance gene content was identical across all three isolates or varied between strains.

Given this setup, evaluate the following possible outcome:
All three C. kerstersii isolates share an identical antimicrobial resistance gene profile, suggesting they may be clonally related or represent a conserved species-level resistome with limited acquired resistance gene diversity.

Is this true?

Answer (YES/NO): YES